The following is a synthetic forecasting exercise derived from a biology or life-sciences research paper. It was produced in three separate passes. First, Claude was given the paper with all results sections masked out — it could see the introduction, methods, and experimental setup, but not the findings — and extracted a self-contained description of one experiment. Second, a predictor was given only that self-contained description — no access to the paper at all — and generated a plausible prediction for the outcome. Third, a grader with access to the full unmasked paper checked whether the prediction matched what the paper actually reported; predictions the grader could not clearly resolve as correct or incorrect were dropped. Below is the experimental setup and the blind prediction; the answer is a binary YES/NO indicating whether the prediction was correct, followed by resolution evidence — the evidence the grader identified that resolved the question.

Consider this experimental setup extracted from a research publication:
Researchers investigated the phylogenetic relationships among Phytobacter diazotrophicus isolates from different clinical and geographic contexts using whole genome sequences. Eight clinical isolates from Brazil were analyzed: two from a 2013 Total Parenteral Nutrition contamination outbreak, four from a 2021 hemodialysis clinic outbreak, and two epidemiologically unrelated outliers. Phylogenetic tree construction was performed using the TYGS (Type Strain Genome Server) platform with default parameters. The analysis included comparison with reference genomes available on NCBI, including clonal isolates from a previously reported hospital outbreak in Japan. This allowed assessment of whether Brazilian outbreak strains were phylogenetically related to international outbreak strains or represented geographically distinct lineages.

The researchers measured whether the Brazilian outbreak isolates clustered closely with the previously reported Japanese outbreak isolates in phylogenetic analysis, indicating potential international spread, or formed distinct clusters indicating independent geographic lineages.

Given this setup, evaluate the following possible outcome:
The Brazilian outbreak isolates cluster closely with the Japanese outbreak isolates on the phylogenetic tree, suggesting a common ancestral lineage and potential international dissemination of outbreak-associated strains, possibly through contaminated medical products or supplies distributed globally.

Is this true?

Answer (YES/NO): NO